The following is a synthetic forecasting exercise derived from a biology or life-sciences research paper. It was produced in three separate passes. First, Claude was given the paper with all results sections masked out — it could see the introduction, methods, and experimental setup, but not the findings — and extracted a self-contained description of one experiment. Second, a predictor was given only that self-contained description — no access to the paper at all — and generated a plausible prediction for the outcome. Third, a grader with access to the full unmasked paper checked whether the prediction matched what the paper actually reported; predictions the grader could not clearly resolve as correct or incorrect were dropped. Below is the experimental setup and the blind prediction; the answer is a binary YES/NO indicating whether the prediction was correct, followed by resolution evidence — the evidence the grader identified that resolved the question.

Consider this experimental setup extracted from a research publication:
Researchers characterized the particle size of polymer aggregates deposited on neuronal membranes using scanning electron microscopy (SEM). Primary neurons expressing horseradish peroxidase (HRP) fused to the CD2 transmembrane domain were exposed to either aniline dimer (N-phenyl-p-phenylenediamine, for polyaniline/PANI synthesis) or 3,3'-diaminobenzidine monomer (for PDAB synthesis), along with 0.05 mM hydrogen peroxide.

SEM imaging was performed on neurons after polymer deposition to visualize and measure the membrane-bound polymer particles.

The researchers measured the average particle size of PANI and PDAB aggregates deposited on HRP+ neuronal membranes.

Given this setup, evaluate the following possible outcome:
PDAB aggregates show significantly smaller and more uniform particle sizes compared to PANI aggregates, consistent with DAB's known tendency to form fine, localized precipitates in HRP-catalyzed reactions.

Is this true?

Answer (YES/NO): NO